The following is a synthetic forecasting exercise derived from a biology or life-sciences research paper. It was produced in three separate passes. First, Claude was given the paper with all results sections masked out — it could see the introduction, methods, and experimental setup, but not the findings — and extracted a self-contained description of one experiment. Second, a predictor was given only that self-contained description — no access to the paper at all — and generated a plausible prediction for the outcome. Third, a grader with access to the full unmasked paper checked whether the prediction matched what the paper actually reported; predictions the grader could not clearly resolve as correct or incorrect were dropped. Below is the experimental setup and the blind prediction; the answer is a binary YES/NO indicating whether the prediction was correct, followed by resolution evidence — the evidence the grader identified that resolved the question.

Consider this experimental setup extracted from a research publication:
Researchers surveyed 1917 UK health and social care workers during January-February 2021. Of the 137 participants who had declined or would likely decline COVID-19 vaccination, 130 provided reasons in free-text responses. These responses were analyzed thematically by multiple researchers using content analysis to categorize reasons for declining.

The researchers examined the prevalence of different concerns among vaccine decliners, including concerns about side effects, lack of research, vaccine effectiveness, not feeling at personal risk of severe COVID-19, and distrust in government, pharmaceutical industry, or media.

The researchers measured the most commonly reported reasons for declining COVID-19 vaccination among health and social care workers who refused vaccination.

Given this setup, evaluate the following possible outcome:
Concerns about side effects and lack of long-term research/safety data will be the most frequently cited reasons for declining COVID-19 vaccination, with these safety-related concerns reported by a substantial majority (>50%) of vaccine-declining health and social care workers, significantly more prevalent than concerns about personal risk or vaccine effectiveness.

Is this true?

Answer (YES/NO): NO